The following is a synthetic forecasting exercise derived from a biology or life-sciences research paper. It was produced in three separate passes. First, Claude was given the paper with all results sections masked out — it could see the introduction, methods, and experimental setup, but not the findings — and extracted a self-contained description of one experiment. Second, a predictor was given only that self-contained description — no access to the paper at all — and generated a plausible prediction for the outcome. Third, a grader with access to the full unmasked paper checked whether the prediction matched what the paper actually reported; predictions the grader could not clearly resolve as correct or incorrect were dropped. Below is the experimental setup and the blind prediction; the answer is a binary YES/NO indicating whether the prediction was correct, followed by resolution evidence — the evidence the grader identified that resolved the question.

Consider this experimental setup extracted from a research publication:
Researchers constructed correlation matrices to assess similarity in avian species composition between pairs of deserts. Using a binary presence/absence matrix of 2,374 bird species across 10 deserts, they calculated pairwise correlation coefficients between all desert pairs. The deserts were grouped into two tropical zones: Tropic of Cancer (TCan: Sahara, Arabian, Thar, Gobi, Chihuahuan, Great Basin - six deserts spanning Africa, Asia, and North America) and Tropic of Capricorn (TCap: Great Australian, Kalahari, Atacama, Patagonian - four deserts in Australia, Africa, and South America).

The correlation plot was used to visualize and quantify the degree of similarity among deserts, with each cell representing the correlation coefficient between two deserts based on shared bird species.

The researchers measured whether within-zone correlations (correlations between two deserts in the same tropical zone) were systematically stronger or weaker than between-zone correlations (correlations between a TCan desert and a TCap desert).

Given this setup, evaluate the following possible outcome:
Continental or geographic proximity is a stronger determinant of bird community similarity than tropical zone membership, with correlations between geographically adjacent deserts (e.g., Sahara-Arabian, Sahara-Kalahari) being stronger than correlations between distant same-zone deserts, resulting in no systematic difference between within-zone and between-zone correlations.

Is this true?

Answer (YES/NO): NO